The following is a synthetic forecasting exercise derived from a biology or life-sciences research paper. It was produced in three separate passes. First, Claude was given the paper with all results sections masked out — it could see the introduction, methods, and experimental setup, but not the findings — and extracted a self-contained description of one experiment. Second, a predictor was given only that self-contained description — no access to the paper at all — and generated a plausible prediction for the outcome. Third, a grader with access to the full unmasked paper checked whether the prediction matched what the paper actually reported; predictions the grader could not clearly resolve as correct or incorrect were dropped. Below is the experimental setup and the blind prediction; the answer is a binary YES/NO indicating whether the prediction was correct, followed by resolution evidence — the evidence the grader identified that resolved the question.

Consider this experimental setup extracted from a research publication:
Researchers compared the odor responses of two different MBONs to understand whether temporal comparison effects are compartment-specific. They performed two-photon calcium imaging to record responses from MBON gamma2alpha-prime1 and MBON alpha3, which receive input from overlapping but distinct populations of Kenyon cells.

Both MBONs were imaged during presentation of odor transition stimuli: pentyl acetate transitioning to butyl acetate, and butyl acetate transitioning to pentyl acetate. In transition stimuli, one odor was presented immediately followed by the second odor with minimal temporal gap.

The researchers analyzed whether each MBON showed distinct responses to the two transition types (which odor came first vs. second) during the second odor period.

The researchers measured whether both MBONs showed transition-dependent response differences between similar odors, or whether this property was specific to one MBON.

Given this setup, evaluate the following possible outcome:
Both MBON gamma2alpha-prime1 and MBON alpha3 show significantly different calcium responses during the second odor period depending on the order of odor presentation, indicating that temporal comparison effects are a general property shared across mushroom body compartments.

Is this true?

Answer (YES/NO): NO